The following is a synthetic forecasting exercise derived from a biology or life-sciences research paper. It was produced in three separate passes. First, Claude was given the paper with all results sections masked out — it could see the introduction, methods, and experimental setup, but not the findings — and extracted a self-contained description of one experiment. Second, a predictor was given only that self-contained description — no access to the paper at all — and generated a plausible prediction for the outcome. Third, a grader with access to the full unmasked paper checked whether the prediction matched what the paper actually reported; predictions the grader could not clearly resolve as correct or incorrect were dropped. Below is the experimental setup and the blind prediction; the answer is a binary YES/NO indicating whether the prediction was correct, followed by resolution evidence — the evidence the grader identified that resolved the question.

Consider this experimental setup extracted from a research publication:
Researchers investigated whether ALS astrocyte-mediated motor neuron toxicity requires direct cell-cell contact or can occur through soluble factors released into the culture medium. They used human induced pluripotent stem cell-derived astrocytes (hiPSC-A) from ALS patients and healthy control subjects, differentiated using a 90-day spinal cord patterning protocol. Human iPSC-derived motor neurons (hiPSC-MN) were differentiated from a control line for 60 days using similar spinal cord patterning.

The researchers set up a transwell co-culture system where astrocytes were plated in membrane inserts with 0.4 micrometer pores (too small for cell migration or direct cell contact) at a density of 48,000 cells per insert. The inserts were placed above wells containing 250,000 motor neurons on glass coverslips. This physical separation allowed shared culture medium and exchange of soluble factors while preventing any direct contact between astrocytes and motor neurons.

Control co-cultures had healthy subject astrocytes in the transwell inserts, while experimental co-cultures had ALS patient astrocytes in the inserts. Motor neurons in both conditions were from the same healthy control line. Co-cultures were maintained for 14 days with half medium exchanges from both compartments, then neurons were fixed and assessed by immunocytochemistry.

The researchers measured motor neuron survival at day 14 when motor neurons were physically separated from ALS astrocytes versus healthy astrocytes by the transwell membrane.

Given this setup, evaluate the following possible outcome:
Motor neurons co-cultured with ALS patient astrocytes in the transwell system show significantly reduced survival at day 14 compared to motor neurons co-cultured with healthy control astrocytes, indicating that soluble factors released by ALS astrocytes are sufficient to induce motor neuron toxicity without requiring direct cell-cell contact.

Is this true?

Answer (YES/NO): YES